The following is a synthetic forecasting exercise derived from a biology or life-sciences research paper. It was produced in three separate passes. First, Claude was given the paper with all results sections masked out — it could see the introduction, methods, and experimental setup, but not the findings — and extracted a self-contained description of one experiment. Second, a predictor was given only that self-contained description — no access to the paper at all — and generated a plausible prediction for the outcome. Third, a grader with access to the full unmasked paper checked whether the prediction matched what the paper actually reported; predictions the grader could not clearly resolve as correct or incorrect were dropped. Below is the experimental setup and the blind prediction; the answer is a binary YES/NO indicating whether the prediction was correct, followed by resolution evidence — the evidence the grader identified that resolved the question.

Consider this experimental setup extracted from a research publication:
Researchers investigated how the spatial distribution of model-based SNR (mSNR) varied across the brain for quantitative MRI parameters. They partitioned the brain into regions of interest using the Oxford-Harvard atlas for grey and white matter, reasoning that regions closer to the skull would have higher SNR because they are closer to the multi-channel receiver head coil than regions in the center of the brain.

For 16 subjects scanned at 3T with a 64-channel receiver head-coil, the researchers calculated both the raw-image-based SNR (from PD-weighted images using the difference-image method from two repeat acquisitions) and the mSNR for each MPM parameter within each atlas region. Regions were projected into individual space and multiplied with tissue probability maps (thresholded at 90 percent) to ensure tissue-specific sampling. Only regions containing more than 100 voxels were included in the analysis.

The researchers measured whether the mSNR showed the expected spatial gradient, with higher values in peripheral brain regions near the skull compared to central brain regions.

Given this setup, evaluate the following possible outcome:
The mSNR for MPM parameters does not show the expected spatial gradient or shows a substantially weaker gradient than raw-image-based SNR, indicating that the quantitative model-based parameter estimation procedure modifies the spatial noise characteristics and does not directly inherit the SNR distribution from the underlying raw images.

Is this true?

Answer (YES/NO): NO